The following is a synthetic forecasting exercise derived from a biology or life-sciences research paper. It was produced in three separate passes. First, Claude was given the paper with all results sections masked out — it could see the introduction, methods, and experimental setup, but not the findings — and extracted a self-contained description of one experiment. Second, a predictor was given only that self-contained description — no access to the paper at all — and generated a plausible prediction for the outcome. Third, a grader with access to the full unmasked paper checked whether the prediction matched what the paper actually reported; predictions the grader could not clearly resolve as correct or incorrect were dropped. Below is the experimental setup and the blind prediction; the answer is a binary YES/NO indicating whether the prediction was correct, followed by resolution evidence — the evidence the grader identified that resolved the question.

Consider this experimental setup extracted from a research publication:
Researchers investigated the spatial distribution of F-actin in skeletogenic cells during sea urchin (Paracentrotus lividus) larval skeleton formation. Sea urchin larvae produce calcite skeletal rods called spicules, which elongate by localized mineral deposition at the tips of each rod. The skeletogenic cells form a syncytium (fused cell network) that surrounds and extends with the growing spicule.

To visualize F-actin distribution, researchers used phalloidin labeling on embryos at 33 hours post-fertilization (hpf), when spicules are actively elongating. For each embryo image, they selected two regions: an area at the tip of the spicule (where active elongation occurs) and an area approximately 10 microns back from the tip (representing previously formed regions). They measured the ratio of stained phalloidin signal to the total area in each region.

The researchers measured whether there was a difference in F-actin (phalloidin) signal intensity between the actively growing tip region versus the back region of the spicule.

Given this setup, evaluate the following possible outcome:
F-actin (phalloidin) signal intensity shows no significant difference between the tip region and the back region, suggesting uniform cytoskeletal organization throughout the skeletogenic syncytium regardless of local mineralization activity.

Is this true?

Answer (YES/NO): NO